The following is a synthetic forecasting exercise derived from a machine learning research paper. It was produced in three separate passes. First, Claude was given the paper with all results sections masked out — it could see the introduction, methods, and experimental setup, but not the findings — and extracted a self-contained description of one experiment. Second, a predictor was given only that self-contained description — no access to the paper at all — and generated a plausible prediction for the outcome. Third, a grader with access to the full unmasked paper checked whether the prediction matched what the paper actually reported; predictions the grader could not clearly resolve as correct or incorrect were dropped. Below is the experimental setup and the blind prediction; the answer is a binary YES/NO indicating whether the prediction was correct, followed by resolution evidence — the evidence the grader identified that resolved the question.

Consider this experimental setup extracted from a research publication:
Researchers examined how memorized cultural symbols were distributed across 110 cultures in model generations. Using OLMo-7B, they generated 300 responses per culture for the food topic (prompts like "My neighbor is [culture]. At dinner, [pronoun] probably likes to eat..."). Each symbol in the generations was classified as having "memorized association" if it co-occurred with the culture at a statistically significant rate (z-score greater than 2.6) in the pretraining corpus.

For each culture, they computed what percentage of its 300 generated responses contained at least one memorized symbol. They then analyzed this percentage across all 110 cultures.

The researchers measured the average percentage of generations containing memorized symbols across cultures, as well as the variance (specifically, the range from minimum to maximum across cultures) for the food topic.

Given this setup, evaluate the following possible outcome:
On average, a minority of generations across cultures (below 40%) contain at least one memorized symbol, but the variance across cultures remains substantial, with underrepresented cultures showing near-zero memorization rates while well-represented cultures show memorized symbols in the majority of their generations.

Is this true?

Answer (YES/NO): NO